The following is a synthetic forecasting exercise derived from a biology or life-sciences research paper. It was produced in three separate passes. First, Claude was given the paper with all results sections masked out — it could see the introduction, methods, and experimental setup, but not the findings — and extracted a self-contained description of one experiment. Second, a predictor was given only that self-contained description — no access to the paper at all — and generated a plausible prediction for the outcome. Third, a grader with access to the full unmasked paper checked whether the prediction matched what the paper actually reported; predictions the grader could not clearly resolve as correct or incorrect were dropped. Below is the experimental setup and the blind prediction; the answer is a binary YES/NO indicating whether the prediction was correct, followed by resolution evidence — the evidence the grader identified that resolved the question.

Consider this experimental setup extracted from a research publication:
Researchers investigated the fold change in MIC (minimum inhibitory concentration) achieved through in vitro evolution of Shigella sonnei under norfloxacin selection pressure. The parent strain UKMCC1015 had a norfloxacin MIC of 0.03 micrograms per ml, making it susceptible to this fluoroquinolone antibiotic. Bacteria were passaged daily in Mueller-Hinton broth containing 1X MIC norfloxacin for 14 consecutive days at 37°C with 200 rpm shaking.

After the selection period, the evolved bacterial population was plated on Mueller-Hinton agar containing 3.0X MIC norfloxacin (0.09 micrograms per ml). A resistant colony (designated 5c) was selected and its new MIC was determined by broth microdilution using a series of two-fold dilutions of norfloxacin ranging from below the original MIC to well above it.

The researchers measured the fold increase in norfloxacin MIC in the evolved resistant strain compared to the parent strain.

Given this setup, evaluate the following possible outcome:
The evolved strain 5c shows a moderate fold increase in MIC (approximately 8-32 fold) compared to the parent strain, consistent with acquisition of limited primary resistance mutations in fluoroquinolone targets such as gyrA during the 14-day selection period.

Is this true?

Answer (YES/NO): YES